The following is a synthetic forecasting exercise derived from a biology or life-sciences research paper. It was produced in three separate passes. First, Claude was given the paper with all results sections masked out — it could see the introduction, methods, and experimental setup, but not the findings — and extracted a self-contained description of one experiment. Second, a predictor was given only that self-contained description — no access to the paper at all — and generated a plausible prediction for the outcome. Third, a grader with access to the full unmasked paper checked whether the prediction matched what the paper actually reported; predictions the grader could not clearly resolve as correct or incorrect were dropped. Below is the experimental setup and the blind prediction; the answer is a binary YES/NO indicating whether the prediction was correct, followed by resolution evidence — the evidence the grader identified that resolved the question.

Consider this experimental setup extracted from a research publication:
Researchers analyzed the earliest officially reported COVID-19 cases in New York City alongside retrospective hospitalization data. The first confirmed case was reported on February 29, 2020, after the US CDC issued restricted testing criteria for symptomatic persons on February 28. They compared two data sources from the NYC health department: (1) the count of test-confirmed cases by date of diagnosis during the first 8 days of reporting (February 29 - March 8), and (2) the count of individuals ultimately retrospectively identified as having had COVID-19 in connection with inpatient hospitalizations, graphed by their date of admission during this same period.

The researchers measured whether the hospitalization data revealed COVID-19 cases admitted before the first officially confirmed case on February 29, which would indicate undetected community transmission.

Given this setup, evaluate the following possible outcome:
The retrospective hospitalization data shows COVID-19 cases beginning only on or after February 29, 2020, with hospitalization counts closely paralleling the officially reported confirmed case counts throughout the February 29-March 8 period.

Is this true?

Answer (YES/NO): NO